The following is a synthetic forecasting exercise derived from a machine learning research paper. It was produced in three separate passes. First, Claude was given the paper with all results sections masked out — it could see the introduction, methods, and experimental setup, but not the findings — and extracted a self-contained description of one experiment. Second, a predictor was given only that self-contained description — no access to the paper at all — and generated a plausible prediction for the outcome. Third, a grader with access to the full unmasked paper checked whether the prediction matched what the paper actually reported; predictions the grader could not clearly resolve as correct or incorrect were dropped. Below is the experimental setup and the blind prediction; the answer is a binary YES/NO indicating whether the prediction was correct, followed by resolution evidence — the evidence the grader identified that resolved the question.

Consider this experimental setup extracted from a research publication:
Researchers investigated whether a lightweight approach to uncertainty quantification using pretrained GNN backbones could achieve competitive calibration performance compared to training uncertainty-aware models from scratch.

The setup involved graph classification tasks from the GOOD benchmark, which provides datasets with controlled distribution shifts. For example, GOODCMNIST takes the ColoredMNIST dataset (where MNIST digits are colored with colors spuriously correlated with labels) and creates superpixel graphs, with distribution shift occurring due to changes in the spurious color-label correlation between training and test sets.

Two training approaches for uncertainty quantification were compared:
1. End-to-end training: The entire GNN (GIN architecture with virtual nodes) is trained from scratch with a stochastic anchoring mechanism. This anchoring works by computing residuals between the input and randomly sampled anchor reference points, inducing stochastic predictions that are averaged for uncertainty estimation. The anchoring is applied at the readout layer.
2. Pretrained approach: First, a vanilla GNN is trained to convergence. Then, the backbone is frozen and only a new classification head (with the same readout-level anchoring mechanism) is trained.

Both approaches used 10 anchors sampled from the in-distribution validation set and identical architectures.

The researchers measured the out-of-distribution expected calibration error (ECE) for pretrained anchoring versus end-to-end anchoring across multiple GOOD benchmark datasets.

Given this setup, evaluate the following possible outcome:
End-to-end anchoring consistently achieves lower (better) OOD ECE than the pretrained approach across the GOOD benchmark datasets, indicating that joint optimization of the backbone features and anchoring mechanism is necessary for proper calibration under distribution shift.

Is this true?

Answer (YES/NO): NO